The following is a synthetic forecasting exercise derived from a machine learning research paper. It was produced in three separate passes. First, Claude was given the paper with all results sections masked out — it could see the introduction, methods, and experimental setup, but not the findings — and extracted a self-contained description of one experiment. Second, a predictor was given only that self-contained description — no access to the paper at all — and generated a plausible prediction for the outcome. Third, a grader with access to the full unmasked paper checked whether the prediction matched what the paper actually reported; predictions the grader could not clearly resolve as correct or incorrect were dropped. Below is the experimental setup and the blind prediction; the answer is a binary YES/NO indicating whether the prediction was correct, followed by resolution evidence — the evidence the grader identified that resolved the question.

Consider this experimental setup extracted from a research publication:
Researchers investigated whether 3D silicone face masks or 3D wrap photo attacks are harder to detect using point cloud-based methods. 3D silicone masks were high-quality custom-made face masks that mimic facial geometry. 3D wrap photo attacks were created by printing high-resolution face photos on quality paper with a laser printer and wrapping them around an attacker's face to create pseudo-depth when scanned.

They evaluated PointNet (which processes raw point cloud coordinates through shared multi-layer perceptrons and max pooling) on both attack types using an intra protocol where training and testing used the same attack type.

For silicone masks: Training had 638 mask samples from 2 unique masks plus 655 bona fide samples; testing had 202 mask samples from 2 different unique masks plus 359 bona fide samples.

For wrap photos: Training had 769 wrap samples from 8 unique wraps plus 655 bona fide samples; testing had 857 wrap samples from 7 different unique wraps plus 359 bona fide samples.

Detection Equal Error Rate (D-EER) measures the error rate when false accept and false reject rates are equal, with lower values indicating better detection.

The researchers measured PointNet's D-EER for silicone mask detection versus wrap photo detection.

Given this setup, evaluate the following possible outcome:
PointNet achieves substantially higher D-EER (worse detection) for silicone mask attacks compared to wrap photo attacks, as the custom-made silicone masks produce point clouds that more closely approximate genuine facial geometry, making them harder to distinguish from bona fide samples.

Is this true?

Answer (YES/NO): YES